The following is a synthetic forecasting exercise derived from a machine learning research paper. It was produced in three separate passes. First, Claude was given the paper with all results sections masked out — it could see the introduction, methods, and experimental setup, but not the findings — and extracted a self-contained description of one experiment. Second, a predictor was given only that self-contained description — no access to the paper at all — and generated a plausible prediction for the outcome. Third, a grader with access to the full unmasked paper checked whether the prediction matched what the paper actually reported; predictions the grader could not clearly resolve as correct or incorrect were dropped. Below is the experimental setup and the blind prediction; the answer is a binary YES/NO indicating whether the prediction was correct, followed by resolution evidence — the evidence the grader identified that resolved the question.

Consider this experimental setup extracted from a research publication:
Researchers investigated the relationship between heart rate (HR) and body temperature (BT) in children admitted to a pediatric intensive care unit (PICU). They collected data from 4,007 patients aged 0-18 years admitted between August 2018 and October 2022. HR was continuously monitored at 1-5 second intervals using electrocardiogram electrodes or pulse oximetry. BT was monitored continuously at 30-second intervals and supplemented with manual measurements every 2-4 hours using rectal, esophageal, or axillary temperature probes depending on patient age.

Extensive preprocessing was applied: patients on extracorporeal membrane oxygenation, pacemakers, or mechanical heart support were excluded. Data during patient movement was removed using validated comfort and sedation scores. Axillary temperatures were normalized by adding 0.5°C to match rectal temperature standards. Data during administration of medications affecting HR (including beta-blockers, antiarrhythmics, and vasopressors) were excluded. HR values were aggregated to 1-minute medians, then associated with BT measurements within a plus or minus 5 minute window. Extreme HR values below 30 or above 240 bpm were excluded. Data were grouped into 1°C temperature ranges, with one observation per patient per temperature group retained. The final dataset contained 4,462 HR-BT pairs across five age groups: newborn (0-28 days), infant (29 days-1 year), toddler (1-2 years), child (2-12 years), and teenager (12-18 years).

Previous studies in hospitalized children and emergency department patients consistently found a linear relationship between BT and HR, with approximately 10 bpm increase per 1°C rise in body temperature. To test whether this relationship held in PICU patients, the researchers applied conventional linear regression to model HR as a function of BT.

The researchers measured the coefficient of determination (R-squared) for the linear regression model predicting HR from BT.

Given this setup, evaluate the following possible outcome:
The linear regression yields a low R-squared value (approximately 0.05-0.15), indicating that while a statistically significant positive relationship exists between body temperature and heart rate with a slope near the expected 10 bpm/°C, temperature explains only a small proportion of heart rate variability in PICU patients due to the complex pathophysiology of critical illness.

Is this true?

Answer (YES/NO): NO